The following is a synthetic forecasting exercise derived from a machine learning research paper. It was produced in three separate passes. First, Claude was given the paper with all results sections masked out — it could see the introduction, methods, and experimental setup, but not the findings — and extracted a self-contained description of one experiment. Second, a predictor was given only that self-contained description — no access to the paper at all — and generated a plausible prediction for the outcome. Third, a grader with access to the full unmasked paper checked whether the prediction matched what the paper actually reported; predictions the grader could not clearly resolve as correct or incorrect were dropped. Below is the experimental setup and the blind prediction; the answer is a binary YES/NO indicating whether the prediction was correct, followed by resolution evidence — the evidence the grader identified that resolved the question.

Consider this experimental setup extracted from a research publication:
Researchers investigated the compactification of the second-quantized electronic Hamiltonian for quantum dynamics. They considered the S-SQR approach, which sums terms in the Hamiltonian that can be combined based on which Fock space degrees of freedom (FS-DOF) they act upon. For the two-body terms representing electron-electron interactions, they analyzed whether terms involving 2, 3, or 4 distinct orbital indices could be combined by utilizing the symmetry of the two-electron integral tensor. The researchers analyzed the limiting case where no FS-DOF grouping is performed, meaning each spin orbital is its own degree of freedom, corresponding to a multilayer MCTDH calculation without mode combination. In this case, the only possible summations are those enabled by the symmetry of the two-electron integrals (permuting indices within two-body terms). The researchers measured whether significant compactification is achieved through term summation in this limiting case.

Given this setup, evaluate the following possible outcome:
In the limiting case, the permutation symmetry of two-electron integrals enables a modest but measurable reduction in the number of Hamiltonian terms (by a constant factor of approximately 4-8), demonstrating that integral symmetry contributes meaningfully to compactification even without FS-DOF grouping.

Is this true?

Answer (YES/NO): NO